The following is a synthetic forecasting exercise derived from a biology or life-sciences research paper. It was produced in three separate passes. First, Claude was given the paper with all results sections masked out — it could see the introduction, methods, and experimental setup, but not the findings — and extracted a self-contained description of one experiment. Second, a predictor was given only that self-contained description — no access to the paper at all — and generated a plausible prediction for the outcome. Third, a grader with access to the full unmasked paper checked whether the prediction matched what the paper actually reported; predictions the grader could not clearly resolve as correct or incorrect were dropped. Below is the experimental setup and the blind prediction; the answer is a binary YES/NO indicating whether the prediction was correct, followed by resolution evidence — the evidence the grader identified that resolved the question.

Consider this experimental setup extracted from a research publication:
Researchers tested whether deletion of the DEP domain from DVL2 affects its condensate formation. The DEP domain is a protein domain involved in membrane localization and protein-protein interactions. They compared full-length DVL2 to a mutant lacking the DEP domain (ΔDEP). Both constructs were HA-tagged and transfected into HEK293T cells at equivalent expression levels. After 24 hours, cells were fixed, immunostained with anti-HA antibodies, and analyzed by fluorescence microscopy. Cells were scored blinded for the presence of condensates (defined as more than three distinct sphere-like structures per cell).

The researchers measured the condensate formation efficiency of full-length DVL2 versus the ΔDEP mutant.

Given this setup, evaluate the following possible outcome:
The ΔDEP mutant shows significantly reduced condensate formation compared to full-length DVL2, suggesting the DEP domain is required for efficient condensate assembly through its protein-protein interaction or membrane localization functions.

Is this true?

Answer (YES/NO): YES